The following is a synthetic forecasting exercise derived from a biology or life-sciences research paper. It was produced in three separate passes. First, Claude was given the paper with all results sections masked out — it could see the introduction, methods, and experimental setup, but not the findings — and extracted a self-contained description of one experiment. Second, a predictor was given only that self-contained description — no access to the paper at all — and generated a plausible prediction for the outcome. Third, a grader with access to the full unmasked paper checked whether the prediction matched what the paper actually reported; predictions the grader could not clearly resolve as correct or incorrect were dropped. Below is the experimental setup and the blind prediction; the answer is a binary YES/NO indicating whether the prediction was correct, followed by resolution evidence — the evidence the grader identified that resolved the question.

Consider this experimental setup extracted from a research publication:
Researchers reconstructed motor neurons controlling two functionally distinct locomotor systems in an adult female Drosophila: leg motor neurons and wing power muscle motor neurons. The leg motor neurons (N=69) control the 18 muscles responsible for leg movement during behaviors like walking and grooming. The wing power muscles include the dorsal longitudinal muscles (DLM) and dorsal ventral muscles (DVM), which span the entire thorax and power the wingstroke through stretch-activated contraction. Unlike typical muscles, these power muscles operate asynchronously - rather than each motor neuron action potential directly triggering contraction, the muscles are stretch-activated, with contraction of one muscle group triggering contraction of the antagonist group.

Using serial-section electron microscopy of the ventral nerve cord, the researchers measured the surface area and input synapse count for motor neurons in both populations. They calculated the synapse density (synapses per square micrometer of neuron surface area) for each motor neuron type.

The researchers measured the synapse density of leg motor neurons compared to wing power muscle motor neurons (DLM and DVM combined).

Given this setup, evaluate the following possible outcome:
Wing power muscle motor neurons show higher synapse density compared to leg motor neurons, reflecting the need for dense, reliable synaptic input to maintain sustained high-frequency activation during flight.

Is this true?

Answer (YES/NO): NO